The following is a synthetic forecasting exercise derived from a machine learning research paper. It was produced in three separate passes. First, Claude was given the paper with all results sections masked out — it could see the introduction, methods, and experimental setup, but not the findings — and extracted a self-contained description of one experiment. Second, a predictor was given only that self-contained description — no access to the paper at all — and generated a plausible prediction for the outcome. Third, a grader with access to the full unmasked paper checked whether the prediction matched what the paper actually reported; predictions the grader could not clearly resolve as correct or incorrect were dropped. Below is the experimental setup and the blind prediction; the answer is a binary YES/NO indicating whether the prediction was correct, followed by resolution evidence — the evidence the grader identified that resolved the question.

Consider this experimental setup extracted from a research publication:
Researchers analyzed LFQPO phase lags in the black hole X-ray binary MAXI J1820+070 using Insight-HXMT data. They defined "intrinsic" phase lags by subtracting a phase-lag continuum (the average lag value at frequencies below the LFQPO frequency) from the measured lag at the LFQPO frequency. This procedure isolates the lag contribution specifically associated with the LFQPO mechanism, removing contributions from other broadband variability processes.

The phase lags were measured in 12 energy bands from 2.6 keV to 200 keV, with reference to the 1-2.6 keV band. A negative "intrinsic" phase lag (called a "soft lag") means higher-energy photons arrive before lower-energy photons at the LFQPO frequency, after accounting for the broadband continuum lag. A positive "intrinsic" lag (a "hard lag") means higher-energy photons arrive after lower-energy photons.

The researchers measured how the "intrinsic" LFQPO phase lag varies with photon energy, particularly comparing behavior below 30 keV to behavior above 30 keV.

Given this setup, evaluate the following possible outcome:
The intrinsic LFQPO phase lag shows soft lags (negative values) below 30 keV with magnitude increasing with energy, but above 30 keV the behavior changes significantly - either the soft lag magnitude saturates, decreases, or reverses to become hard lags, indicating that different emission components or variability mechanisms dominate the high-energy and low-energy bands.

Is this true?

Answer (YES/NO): NO